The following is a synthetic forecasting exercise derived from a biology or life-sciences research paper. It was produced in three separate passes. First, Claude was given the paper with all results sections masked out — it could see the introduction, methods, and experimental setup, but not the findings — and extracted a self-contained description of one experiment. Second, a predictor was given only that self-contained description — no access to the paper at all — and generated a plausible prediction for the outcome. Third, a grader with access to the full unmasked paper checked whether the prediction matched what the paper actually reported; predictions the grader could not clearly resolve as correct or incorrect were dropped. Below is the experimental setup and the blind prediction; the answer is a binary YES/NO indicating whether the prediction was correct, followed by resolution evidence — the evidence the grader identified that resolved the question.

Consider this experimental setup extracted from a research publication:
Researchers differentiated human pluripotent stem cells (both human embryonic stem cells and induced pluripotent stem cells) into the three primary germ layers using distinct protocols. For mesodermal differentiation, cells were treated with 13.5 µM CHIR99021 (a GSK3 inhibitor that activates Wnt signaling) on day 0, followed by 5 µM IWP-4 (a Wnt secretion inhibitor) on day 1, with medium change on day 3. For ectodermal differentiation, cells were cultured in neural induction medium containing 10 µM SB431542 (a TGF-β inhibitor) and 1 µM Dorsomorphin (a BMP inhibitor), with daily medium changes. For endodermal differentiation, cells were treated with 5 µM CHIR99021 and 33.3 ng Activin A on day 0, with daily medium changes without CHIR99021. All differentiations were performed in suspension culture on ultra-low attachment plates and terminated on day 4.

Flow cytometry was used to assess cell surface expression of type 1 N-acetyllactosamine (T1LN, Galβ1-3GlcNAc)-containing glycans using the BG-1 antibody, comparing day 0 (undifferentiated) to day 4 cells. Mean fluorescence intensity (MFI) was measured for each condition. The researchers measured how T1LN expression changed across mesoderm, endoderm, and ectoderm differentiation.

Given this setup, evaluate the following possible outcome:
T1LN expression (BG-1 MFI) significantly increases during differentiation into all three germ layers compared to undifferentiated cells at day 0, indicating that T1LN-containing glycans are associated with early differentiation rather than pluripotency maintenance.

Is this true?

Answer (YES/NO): NO